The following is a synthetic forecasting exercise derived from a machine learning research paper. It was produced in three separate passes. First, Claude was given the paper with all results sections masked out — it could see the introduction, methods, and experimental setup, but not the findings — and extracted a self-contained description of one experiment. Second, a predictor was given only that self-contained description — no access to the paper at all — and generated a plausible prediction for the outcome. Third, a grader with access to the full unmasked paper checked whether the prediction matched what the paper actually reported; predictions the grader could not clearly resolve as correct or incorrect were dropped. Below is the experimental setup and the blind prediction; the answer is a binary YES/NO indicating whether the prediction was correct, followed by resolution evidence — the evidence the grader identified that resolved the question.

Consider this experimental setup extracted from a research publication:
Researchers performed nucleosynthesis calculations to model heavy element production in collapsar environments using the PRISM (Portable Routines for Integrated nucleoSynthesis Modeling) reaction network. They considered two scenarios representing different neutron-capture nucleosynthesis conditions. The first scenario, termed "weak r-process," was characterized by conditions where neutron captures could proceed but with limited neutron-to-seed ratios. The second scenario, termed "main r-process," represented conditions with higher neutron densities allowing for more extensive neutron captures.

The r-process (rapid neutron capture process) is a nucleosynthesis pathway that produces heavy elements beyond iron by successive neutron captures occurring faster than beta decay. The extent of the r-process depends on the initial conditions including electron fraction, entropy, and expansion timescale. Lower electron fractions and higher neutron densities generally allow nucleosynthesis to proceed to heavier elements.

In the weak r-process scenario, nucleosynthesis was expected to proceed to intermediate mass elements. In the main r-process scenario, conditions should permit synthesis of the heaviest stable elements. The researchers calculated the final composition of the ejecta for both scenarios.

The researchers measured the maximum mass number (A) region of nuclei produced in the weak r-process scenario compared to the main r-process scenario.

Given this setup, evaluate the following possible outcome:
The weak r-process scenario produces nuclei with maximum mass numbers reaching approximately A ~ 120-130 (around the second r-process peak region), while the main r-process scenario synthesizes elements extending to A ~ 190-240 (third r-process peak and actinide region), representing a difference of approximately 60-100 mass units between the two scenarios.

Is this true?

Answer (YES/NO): YES